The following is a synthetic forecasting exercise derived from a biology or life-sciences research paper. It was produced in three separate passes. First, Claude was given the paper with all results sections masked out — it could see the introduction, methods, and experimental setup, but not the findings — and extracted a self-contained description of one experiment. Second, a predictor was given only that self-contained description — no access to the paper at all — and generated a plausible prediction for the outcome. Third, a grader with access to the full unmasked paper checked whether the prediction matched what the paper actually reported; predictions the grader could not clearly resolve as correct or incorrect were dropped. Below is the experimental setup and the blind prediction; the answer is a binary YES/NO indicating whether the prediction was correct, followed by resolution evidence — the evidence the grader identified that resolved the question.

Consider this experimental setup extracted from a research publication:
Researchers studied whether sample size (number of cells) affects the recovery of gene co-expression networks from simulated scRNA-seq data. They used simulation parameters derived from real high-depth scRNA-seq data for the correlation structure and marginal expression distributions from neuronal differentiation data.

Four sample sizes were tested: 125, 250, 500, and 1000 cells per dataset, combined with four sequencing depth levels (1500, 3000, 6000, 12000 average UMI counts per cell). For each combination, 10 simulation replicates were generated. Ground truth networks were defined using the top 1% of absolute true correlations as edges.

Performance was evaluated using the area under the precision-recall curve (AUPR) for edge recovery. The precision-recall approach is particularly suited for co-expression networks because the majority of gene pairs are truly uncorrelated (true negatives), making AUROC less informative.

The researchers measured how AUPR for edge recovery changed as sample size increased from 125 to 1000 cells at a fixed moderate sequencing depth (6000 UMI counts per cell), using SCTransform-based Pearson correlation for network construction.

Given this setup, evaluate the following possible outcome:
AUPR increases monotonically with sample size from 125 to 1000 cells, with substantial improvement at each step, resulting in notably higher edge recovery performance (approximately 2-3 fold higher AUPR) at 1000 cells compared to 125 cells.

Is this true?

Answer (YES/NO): NO